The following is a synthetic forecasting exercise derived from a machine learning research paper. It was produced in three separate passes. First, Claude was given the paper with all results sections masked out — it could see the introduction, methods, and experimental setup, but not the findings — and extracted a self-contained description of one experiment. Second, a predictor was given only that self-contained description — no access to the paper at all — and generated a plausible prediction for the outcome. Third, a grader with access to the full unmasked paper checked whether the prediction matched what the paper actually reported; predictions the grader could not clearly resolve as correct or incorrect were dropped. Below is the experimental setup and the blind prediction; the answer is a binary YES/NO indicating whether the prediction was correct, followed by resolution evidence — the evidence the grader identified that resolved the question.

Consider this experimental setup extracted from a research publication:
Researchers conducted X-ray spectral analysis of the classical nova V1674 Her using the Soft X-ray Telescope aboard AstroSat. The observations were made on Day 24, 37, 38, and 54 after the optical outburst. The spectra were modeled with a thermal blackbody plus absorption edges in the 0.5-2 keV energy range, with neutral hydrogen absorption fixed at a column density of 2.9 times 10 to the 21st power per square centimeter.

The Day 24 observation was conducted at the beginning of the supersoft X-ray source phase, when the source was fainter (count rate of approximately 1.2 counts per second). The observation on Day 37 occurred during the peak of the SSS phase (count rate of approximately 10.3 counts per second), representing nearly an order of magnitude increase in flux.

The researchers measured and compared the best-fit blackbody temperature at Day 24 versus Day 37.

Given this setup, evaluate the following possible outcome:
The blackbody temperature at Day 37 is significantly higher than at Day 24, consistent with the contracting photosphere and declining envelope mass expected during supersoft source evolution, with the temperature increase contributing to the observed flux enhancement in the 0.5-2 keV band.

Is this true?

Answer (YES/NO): NO